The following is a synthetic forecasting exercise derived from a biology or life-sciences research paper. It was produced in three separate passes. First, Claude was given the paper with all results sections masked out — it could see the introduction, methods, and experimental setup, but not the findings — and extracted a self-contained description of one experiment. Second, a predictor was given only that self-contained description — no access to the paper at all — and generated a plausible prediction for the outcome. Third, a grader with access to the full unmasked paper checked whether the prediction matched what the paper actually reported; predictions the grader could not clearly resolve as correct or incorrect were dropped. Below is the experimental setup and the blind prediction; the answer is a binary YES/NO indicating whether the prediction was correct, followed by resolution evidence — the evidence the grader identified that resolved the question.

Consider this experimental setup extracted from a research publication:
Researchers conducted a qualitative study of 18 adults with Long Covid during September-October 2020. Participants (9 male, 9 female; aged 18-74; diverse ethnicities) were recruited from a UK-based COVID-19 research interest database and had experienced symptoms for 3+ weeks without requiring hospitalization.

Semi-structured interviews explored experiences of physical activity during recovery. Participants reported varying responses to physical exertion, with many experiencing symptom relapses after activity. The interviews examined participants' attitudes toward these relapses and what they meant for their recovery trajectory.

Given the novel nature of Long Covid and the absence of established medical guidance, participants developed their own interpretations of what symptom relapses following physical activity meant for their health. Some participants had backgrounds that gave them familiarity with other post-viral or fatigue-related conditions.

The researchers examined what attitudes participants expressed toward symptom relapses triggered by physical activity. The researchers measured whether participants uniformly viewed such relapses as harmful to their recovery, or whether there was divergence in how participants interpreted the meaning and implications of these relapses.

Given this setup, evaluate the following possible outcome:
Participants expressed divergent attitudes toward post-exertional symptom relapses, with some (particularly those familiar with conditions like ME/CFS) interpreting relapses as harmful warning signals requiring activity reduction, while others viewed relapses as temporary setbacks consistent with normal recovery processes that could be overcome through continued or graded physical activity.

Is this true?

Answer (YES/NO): NO